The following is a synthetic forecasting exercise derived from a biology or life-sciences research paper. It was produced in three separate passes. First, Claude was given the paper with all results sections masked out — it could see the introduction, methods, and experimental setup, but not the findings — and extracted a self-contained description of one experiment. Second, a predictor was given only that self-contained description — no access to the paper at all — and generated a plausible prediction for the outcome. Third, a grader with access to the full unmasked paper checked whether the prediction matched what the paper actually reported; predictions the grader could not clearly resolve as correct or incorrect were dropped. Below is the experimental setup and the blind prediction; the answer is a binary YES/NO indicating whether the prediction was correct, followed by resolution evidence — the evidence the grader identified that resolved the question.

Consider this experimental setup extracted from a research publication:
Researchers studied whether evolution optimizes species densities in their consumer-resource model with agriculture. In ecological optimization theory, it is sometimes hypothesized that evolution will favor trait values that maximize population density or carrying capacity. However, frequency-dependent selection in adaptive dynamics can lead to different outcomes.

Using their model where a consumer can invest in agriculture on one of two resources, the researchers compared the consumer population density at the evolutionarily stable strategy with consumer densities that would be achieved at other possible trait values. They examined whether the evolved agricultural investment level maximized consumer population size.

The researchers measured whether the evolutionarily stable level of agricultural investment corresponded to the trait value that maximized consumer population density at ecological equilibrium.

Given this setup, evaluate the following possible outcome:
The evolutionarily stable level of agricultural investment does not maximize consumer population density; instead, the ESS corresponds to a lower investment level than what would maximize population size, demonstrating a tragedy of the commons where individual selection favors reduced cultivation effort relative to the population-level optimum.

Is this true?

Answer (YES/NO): NO